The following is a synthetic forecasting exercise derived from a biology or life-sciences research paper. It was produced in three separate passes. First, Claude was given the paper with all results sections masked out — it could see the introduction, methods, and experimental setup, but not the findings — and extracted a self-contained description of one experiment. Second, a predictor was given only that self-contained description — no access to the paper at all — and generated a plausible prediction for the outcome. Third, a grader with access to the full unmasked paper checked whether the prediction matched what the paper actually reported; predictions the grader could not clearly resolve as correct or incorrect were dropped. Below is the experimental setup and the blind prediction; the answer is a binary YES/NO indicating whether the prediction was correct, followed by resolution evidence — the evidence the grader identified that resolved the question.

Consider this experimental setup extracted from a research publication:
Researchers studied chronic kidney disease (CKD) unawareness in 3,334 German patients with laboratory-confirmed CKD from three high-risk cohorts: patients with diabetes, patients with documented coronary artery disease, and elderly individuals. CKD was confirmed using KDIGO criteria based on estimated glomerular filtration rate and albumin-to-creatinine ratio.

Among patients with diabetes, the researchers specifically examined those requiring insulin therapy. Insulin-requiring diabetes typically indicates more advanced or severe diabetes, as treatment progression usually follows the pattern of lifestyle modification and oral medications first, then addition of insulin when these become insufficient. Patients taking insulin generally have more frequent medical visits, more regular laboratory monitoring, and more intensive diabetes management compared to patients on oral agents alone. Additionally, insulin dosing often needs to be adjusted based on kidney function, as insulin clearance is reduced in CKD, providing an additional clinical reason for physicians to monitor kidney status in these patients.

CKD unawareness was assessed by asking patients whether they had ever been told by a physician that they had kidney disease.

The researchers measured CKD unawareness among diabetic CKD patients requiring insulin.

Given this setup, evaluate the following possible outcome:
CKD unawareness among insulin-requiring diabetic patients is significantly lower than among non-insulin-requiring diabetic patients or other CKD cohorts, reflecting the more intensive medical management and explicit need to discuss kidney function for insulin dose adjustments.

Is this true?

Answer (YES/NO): NO